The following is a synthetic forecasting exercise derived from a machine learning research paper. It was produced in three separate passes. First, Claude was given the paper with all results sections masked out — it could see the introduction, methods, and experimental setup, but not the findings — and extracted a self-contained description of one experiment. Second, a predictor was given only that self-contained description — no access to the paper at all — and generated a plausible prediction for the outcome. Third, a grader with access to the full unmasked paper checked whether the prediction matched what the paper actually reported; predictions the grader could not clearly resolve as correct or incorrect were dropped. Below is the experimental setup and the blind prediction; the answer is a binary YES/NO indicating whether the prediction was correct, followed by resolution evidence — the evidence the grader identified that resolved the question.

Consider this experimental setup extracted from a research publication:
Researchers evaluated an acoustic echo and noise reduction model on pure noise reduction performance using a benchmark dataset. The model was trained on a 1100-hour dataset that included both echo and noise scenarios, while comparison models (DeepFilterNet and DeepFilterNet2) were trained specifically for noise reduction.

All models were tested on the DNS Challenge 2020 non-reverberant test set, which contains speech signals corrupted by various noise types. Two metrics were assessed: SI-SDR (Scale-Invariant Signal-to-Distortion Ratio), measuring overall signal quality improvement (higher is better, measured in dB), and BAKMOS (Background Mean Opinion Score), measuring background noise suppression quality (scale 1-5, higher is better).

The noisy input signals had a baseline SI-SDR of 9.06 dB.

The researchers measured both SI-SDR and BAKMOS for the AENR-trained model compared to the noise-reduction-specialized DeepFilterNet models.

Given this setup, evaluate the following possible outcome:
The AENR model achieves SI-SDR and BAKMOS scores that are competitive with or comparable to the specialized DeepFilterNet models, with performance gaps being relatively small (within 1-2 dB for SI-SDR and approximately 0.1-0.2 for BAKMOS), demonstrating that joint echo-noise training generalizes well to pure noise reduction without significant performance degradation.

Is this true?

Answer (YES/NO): YES